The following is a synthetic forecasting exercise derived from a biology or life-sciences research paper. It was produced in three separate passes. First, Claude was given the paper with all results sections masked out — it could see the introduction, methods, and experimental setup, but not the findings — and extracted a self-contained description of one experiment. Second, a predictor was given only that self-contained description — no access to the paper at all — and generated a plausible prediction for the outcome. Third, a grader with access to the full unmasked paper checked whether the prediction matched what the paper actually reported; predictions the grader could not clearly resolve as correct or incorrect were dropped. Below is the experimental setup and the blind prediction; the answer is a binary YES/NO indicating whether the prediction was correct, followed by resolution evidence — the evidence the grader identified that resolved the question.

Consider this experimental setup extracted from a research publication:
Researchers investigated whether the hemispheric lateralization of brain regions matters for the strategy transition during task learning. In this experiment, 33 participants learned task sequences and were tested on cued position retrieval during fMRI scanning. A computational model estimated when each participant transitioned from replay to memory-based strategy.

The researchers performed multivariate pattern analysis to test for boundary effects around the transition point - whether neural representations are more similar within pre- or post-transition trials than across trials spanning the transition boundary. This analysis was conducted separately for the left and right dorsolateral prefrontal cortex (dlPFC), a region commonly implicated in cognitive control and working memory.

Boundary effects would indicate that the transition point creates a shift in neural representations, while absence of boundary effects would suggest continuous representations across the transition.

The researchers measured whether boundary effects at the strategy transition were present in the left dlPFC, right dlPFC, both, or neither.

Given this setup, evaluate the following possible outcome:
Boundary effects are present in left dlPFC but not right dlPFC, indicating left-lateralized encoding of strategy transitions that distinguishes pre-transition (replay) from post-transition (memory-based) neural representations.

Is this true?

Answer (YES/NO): NO